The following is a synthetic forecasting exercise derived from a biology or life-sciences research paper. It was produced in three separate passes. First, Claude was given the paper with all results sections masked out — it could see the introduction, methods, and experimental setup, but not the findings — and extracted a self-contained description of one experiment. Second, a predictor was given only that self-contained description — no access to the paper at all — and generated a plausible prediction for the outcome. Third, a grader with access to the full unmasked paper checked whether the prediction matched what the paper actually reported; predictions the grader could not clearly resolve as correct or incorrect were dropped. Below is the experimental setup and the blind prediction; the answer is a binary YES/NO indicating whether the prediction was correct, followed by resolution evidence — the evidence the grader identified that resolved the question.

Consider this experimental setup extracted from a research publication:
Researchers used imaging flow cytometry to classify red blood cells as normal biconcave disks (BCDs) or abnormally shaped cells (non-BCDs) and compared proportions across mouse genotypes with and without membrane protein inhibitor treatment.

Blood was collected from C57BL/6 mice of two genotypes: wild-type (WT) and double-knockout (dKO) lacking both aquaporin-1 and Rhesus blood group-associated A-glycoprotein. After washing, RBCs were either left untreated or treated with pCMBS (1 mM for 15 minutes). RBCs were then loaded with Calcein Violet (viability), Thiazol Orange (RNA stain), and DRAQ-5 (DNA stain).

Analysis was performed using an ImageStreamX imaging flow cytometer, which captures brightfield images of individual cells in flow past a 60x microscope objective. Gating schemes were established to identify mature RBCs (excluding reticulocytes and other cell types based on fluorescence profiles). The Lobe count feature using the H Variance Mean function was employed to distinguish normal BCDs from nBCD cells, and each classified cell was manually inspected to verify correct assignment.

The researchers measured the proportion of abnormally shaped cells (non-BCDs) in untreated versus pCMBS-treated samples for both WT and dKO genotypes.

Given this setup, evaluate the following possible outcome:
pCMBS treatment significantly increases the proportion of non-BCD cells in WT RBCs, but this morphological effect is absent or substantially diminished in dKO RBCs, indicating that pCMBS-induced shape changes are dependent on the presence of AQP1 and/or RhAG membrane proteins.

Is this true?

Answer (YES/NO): YES